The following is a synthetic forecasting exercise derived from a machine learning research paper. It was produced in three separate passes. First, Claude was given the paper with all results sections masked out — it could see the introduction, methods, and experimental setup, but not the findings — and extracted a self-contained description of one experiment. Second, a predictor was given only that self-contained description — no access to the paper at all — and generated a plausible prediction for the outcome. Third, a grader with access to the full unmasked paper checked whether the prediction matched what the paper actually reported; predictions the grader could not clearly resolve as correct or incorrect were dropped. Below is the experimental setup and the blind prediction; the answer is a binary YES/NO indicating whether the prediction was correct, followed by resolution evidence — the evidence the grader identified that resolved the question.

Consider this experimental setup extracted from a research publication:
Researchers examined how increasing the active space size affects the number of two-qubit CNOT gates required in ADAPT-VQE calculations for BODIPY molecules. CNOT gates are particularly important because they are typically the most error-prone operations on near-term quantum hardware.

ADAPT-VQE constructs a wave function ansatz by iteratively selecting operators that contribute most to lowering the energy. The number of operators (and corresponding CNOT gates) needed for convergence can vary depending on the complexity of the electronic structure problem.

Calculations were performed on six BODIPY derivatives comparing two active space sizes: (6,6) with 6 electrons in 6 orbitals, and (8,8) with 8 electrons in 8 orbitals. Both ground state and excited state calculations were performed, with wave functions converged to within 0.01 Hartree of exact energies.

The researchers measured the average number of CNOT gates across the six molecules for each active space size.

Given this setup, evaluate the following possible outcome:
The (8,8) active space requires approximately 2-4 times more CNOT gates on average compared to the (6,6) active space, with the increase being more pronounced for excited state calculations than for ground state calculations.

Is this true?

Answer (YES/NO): NO